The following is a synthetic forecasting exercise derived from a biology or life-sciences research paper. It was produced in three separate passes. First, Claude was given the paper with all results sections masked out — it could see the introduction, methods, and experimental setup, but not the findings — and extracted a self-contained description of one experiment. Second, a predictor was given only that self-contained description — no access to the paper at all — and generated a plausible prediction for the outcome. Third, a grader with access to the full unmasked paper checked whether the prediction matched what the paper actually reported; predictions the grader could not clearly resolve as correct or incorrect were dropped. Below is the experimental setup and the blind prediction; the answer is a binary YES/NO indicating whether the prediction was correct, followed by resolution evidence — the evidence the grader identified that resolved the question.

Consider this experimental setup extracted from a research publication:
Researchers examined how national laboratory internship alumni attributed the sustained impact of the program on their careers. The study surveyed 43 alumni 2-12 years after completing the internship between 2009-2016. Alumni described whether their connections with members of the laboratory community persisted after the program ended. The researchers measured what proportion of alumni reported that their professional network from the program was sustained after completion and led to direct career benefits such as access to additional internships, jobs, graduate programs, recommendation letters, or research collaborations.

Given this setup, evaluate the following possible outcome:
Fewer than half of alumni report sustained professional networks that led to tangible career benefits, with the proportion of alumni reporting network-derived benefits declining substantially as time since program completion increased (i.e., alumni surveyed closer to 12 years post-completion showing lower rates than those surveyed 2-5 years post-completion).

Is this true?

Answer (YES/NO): NO